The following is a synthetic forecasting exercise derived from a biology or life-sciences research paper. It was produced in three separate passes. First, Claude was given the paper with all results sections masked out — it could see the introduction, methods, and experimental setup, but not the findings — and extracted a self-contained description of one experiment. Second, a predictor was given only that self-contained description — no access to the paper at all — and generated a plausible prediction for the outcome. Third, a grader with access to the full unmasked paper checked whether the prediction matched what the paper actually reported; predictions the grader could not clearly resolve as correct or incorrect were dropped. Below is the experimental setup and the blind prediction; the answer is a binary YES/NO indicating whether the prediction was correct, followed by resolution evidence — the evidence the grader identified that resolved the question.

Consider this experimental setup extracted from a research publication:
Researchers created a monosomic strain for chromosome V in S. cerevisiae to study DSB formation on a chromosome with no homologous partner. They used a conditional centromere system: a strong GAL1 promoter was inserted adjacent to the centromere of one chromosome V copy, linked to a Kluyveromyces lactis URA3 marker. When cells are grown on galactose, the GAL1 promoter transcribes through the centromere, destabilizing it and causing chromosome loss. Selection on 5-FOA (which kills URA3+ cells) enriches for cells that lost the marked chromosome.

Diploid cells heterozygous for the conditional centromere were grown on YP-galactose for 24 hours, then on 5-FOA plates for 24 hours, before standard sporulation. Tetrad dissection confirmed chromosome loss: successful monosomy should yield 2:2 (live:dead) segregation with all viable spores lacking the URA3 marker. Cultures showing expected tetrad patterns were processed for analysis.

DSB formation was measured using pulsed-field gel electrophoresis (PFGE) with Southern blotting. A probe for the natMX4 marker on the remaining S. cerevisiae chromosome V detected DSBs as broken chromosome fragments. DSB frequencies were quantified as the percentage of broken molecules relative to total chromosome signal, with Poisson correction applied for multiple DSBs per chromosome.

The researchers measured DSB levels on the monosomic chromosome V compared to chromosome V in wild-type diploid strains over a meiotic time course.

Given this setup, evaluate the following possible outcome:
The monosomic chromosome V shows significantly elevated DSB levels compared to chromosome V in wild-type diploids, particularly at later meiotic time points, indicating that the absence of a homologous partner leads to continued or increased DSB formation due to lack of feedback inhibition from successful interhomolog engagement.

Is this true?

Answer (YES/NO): YES